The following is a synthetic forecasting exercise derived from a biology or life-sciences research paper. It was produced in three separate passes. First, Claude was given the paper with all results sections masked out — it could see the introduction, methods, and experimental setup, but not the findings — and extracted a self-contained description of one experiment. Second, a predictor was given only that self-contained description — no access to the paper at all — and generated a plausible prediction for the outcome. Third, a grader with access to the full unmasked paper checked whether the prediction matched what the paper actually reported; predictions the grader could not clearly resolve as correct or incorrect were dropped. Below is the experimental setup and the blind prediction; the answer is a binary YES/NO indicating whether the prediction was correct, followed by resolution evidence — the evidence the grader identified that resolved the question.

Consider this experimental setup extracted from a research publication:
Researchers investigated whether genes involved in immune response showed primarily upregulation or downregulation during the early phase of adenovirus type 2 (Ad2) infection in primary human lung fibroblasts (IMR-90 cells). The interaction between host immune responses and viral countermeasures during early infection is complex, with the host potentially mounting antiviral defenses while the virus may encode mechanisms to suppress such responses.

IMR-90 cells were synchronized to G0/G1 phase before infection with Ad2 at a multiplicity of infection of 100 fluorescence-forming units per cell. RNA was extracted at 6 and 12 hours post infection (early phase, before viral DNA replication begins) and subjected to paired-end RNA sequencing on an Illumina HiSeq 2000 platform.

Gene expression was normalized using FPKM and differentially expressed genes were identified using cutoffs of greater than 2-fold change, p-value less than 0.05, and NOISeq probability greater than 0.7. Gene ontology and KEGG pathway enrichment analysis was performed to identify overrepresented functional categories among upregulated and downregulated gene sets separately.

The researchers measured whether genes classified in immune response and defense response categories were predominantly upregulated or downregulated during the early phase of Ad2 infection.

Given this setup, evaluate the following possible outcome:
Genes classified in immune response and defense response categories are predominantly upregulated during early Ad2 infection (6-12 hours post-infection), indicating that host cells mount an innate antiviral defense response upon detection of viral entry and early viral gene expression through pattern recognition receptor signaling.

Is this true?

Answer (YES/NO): YES